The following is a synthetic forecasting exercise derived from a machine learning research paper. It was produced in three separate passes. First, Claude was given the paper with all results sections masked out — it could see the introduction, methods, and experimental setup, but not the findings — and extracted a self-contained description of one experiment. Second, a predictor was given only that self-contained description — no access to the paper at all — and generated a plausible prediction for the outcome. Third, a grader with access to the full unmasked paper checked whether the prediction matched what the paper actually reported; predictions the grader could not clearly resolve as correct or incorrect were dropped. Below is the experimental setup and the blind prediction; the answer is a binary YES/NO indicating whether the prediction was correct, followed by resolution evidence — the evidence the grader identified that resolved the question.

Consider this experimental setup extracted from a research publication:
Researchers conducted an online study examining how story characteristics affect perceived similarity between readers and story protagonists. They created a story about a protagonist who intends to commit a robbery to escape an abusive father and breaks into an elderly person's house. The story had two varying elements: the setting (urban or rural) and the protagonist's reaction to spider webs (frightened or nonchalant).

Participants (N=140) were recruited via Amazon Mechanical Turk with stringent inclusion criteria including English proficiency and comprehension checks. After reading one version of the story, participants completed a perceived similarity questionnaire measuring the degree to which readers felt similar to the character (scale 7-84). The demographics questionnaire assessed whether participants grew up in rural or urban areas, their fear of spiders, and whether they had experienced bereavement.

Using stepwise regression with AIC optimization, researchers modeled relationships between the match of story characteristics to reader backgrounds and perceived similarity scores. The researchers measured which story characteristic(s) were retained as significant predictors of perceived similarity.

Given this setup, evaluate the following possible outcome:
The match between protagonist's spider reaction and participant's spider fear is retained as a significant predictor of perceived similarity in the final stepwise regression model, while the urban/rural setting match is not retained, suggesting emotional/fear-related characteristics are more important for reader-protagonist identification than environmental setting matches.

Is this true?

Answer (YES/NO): YES